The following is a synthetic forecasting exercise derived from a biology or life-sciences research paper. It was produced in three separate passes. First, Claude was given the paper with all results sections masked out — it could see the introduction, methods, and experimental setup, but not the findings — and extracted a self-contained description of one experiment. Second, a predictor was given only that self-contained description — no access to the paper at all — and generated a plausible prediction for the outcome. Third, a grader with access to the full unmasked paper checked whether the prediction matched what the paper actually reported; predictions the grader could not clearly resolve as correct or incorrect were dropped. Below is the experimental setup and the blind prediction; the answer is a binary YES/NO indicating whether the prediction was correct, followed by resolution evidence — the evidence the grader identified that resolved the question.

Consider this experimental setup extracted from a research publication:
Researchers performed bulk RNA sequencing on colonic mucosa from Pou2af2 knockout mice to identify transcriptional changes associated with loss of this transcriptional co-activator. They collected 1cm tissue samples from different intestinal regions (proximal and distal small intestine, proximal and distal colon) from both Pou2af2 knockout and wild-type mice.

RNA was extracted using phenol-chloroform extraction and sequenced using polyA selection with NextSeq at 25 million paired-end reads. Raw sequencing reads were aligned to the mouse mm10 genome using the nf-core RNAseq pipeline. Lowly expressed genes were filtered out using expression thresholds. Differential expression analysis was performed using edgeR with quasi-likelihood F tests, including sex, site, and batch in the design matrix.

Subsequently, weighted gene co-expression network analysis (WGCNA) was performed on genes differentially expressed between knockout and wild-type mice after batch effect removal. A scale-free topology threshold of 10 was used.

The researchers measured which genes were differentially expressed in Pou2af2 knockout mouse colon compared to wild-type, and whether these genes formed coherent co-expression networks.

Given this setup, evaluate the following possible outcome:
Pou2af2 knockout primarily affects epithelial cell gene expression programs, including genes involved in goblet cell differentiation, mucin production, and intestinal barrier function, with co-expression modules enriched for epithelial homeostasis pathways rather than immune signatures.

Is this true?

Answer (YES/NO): NO